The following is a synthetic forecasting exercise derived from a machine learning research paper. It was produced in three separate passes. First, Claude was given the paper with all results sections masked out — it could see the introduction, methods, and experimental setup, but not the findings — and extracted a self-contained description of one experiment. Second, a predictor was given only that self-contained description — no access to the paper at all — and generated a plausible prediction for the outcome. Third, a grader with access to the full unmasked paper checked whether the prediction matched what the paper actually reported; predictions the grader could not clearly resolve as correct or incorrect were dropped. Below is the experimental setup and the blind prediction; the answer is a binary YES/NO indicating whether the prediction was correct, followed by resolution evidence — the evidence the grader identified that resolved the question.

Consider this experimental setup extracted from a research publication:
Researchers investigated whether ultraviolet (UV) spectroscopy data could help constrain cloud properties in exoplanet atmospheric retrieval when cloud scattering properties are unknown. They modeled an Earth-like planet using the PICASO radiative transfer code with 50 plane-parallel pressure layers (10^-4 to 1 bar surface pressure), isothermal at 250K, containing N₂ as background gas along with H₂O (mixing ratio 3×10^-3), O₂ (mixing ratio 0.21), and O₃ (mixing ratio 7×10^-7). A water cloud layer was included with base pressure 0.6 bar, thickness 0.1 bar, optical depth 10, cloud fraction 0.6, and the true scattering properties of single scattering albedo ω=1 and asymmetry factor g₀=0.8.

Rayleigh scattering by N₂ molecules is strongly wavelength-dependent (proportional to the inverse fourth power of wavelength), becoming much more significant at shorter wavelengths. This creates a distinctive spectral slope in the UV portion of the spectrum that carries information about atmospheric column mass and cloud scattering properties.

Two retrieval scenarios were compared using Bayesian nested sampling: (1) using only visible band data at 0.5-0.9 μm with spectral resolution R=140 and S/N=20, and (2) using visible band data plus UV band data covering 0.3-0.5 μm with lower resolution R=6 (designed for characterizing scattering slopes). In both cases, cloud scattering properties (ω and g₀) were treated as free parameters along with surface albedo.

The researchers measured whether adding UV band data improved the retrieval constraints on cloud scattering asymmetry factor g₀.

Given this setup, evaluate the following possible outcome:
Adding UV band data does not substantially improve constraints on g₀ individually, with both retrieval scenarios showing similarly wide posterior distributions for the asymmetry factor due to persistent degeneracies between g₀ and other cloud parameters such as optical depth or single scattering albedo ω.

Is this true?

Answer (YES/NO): NO